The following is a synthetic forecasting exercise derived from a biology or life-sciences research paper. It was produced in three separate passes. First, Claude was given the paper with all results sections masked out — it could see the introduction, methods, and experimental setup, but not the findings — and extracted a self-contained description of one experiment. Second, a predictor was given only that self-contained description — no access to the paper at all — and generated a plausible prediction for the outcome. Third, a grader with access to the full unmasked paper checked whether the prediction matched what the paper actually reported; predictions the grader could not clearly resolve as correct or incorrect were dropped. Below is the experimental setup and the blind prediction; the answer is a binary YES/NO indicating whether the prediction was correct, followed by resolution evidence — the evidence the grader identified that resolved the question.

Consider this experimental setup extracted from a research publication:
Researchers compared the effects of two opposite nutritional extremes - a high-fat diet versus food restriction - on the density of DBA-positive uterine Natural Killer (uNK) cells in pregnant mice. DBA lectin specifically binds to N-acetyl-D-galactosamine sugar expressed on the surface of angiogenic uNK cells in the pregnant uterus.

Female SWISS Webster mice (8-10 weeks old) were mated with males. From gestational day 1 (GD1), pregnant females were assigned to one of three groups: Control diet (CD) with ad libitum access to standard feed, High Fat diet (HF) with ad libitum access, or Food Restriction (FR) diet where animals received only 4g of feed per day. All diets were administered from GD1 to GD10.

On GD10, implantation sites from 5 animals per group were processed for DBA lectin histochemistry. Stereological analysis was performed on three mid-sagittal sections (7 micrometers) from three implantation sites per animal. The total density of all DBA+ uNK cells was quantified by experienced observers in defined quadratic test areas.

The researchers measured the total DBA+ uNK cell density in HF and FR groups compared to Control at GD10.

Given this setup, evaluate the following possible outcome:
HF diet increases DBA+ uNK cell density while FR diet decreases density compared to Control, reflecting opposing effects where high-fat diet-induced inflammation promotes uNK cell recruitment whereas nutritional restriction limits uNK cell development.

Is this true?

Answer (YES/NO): NO